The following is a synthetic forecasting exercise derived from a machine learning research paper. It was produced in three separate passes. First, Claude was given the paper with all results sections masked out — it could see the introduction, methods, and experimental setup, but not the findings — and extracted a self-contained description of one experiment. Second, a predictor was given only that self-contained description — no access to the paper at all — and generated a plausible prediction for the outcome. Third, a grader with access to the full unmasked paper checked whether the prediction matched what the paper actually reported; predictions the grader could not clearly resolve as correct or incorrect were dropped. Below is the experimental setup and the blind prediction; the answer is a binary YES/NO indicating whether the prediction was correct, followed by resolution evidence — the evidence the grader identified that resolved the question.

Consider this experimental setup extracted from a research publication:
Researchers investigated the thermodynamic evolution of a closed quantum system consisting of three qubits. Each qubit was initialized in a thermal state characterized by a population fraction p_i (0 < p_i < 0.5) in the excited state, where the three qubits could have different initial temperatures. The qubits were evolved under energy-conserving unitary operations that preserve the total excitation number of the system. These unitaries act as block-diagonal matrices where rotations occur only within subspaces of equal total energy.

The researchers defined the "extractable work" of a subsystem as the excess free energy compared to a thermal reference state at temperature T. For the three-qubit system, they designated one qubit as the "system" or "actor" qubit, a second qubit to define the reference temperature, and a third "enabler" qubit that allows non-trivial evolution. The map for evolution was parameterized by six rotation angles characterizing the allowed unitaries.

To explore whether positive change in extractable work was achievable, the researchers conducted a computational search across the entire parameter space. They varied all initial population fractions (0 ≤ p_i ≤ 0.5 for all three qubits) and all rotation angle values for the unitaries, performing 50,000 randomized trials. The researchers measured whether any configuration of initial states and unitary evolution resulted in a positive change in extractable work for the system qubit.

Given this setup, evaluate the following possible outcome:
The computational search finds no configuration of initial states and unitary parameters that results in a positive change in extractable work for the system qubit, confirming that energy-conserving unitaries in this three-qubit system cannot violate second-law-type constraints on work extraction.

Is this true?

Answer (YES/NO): YES